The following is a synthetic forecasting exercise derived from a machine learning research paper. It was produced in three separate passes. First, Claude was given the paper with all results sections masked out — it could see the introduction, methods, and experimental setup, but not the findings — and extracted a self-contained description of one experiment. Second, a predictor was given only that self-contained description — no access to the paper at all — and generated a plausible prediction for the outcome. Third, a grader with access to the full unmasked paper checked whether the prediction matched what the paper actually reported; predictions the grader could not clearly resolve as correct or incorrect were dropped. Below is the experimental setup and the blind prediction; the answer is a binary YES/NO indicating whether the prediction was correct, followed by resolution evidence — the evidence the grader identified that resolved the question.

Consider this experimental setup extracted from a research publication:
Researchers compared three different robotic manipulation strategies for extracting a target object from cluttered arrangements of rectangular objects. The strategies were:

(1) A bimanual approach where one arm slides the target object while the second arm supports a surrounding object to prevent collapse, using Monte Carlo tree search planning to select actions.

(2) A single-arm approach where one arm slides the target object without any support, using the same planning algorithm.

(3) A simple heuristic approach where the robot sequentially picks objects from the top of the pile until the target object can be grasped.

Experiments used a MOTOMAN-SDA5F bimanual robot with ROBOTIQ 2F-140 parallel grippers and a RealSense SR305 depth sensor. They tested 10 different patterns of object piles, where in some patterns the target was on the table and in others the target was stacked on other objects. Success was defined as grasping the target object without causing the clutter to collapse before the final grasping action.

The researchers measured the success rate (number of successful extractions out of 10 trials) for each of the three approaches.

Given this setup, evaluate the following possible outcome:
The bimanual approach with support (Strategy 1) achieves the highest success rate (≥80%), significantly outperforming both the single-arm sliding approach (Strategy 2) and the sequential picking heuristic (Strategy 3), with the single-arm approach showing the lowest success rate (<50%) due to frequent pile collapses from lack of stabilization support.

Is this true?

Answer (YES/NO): NO